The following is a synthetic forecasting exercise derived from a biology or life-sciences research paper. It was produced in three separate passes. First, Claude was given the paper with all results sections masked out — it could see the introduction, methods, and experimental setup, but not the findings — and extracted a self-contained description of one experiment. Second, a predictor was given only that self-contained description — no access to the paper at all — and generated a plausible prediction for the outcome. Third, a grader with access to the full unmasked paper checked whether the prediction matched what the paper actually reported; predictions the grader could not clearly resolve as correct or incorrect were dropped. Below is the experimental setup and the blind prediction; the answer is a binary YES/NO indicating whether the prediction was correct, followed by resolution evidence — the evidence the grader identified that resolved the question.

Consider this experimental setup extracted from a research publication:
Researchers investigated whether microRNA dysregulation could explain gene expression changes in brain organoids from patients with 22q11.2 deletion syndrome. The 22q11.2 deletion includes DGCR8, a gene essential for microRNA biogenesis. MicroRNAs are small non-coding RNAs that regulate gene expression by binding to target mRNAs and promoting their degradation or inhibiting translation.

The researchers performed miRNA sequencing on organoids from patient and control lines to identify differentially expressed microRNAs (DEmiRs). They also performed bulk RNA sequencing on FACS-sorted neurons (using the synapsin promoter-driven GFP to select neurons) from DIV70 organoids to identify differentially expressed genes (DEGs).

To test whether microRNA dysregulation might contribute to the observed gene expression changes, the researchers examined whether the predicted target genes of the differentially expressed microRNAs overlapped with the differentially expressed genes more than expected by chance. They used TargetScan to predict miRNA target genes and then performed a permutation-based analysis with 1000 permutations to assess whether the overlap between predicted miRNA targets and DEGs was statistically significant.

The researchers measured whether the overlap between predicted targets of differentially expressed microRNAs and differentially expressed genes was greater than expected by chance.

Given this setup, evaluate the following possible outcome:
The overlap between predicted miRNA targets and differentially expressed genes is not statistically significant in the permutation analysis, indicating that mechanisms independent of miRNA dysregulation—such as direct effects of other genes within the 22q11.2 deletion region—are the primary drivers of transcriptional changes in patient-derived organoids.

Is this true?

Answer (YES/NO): NO